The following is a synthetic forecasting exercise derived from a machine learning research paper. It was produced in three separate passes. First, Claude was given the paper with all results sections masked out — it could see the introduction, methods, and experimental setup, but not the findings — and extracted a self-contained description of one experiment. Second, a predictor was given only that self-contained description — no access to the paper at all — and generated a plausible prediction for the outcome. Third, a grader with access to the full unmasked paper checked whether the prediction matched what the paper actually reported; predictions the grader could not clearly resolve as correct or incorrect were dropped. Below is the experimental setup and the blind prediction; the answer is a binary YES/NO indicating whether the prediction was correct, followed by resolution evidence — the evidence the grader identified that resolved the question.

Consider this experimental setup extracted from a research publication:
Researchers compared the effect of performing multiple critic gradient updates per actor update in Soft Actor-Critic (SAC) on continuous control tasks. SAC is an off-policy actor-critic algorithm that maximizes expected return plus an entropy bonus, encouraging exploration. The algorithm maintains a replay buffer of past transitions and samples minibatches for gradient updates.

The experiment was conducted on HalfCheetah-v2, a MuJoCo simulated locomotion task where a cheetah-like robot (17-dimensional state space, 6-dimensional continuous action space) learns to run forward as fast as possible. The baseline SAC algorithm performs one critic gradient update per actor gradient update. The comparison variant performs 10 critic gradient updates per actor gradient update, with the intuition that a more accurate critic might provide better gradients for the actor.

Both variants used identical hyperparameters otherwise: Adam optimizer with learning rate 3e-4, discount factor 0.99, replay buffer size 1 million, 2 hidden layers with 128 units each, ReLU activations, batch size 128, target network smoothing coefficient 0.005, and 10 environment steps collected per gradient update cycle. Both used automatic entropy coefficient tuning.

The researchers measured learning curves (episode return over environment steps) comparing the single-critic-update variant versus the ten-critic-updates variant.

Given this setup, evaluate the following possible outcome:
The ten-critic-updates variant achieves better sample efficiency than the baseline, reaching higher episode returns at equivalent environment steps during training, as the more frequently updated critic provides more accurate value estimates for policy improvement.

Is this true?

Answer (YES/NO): YES